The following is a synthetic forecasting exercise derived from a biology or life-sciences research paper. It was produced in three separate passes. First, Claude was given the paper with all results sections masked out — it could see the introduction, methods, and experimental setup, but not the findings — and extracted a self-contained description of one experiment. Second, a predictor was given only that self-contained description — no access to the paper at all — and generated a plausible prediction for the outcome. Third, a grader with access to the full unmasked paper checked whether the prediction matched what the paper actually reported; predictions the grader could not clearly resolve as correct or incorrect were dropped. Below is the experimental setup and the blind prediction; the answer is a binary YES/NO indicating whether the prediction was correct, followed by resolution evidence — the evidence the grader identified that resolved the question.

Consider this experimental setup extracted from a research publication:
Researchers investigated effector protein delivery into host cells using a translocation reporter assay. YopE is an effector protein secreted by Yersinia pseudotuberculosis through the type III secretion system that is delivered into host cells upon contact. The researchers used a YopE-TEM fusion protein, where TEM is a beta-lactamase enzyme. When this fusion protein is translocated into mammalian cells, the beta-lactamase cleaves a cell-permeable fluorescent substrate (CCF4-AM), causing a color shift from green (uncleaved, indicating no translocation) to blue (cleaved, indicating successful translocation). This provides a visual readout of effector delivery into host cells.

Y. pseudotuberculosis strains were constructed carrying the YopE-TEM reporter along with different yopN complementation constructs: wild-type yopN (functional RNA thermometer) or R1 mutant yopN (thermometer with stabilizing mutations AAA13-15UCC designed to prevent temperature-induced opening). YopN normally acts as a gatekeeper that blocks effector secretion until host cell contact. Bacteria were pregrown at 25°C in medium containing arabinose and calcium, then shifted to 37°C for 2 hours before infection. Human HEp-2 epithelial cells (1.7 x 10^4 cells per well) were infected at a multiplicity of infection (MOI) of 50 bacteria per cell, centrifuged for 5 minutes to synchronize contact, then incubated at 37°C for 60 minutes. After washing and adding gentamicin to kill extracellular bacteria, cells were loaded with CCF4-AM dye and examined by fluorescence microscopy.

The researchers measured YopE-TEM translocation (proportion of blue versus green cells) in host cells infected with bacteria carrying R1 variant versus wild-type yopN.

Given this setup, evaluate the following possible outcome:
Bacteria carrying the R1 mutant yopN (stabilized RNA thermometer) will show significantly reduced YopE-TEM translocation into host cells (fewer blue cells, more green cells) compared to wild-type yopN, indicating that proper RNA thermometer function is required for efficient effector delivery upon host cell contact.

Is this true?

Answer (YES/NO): YES